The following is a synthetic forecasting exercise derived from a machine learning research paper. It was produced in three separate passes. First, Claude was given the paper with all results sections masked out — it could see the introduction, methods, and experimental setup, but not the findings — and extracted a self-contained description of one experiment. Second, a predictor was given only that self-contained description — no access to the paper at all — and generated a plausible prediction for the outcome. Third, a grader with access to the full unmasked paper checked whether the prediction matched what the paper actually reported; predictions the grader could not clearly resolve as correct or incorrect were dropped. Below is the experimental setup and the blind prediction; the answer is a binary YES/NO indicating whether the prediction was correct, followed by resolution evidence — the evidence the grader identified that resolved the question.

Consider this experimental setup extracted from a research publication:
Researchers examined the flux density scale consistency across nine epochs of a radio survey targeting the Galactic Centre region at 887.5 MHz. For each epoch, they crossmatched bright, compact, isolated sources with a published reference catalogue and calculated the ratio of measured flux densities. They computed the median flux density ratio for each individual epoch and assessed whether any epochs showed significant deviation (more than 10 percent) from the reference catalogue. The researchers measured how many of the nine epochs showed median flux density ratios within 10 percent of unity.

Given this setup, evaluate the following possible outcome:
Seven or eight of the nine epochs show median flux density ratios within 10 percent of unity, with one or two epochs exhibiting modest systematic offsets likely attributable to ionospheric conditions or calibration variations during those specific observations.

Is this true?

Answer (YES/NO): NO